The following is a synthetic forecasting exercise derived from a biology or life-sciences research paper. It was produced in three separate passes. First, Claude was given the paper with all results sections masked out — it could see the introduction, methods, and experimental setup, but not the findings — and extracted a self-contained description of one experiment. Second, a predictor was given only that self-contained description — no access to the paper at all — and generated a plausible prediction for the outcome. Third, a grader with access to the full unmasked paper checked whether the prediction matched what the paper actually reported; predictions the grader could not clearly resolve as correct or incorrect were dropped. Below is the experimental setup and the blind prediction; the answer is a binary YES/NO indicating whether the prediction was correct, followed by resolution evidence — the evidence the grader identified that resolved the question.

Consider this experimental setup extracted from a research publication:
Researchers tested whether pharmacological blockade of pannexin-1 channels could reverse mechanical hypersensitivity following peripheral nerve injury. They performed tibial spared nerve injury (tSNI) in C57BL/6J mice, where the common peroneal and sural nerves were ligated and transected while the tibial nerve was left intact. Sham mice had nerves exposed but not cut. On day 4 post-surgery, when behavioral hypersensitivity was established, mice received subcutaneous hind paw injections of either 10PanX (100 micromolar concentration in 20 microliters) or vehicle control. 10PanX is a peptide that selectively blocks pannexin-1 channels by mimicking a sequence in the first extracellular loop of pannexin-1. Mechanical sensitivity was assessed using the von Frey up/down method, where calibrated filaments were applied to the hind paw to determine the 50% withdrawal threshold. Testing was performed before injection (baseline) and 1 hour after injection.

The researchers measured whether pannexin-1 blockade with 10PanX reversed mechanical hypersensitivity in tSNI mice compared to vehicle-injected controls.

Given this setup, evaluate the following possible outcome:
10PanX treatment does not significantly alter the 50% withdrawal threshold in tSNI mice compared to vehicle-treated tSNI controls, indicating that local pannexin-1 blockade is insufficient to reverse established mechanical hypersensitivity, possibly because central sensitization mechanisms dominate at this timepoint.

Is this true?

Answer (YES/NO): NO